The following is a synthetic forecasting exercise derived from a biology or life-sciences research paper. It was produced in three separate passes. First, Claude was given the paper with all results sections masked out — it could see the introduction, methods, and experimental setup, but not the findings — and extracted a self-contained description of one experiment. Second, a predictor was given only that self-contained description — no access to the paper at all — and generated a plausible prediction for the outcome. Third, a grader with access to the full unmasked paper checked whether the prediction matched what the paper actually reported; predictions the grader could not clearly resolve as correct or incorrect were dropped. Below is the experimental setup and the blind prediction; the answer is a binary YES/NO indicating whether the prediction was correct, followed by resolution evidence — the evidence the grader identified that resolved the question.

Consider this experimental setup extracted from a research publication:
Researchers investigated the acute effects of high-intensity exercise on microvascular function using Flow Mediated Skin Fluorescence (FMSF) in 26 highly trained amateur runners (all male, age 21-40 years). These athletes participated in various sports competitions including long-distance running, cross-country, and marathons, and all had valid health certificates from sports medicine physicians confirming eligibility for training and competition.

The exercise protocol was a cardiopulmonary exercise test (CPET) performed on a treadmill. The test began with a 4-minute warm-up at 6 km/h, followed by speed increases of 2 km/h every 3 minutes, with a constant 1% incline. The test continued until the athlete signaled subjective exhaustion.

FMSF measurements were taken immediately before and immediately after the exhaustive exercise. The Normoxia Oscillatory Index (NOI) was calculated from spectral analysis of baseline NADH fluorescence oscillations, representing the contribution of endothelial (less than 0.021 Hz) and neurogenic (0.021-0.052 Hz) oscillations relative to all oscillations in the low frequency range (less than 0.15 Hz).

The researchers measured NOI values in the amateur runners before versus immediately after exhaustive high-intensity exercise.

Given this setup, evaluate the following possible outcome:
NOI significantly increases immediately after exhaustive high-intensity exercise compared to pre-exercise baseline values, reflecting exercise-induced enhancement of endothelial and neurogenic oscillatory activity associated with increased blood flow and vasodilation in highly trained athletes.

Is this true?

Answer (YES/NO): NO